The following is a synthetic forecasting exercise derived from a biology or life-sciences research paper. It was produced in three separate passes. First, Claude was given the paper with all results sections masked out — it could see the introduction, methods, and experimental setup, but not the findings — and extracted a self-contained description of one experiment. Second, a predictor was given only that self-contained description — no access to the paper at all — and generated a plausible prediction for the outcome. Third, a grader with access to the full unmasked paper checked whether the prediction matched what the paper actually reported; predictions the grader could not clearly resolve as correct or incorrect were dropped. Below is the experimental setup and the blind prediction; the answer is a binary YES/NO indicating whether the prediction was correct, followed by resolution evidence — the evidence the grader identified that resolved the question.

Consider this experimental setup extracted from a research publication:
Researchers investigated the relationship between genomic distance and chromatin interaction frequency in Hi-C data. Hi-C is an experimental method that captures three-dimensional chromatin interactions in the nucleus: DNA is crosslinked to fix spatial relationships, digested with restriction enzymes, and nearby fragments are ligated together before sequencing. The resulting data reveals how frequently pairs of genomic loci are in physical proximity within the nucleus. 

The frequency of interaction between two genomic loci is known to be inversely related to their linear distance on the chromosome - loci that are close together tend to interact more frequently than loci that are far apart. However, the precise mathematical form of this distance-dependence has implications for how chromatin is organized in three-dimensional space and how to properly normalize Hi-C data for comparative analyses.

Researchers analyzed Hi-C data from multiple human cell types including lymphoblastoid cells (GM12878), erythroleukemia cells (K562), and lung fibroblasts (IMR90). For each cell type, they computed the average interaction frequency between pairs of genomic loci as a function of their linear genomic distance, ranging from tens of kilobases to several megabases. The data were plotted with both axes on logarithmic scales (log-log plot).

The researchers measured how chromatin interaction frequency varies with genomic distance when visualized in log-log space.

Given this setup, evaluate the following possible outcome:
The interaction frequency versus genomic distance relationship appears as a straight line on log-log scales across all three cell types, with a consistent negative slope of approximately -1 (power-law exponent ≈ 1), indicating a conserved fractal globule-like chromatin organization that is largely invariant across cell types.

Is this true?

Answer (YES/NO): NO